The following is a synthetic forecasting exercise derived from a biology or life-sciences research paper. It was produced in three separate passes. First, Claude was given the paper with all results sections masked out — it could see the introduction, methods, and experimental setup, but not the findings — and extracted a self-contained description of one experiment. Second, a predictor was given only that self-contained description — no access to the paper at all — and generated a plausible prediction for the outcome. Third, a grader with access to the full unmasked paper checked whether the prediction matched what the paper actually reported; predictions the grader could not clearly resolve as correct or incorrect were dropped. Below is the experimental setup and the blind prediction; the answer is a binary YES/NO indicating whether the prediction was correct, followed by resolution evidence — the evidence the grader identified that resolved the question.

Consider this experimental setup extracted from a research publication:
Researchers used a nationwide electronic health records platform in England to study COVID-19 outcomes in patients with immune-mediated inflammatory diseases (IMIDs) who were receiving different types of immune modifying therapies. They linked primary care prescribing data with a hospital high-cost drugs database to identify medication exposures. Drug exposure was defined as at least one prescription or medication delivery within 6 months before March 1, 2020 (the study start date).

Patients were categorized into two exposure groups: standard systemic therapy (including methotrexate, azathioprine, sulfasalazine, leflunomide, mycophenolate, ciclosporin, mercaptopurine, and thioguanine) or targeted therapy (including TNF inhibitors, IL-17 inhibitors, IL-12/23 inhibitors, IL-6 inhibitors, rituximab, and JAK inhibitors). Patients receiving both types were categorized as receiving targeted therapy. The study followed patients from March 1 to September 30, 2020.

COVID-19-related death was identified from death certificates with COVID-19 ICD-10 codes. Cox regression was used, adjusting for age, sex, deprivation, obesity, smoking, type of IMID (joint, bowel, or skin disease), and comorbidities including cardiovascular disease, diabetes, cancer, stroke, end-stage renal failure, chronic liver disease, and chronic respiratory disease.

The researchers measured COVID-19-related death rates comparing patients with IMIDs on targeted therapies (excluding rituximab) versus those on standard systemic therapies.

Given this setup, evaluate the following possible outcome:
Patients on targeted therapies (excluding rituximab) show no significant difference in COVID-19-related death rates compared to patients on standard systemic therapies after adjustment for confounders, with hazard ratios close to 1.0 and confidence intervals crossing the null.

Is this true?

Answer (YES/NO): YES